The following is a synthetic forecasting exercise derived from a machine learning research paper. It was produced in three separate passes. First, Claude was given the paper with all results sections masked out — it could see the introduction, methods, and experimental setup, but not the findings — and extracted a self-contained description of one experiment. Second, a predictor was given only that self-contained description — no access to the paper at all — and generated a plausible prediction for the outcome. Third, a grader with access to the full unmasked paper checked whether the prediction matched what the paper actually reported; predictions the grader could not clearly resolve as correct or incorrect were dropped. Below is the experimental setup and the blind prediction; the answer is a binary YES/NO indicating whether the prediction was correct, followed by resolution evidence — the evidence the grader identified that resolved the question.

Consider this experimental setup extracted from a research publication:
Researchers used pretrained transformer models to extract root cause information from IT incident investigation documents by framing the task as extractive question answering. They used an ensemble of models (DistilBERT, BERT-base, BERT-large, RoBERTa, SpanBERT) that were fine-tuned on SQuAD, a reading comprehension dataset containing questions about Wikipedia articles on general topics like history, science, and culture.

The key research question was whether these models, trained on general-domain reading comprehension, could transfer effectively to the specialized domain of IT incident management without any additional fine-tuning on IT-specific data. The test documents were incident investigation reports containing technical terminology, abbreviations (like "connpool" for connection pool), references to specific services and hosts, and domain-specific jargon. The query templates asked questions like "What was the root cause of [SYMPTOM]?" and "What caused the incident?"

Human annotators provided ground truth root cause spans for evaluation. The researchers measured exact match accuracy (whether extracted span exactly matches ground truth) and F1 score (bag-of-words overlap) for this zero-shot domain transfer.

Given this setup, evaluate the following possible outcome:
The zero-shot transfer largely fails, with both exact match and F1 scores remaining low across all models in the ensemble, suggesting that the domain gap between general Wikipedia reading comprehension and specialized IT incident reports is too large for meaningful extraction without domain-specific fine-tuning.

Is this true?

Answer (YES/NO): NO